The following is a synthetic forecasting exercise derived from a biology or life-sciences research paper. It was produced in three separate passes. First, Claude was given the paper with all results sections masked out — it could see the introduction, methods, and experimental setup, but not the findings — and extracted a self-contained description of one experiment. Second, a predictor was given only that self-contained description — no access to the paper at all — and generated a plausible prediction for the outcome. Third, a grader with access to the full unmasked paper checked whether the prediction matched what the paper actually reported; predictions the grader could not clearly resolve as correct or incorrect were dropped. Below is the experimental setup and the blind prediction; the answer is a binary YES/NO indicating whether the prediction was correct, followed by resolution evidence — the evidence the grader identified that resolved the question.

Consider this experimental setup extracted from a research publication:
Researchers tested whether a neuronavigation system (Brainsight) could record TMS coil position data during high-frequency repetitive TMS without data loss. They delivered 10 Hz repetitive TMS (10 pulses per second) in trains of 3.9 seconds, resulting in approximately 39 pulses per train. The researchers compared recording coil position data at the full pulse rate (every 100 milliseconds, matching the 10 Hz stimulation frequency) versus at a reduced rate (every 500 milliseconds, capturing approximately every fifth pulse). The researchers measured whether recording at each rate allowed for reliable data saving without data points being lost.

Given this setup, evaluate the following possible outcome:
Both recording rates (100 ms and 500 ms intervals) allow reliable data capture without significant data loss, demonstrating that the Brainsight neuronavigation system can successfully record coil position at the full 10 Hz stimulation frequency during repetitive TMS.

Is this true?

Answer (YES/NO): NO